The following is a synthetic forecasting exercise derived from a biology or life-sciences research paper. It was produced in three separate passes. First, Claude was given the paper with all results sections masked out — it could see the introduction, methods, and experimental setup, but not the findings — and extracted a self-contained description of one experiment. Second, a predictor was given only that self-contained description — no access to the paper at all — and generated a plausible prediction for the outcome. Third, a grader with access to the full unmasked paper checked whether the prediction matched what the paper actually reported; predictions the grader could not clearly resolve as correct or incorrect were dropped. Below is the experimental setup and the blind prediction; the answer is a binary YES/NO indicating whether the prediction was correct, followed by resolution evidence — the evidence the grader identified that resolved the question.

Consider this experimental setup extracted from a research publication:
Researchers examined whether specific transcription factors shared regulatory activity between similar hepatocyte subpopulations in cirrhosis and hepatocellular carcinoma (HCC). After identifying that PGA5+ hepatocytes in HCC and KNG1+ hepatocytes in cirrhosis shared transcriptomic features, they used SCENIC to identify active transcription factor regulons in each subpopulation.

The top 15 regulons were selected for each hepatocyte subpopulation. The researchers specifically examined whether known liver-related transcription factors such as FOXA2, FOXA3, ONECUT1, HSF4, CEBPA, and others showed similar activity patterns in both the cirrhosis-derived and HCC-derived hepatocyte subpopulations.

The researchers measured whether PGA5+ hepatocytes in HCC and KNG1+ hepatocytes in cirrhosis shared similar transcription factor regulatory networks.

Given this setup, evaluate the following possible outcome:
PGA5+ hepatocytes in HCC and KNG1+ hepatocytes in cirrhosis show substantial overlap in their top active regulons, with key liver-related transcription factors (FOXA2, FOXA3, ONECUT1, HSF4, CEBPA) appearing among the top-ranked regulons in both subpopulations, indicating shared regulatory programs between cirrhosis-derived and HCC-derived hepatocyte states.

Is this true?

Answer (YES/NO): YES